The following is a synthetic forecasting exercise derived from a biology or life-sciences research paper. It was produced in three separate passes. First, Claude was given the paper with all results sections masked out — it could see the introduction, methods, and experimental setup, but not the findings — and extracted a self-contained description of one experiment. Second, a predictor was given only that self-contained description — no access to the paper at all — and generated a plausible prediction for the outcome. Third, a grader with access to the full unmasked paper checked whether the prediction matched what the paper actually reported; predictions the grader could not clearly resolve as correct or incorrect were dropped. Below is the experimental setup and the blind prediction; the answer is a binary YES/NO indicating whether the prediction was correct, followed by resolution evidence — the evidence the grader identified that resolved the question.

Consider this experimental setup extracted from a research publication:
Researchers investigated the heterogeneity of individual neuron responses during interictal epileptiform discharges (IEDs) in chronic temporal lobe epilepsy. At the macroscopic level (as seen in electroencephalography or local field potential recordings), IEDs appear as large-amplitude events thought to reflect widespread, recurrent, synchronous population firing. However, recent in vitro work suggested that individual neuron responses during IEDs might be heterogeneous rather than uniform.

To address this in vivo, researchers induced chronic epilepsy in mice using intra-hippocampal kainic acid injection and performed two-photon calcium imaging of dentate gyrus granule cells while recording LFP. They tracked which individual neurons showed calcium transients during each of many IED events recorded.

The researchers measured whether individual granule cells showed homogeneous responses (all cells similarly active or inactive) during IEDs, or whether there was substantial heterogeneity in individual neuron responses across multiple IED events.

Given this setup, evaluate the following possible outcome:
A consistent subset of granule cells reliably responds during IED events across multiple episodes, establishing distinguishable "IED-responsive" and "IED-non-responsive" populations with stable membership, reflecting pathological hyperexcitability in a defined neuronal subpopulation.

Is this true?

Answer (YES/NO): NO